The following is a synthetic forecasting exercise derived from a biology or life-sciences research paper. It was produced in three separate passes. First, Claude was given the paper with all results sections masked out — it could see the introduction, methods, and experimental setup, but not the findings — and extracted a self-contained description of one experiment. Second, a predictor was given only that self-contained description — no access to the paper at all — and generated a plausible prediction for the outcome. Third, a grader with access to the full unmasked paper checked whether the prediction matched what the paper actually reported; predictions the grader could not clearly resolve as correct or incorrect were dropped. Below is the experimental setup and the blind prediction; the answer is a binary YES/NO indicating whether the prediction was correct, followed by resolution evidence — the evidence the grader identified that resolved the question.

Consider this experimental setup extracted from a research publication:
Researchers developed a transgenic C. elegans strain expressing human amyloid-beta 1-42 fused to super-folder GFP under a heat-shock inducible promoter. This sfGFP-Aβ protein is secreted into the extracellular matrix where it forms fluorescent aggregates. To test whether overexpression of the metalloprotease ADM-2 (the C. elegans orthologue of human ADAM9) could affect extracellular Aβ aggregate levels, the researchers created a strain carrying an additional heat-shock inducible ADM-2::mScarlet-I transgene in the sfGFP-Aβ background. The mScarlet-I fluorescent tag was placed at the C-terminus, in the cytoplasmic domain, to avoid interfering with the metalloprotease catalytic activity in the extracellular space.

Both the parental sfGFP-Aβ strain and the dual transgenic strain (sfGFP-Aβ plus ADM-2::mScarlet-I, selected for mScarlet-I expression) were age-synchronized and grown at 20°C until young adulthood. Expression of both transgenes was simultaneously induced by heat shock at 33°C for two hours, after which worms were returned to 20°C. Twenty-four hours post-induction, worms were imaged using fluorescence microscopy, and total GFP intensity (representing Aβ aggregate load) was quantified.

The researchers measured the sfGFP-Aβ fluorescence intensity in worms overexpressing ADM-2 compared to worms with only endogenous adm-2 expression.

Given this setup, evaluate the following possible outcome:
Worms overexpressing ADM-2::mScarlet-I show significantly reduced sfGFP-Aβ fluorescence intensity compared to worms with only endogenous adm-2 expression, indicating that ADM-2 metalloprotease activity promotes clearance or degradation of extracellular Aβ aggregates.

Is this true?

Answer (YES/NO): NO